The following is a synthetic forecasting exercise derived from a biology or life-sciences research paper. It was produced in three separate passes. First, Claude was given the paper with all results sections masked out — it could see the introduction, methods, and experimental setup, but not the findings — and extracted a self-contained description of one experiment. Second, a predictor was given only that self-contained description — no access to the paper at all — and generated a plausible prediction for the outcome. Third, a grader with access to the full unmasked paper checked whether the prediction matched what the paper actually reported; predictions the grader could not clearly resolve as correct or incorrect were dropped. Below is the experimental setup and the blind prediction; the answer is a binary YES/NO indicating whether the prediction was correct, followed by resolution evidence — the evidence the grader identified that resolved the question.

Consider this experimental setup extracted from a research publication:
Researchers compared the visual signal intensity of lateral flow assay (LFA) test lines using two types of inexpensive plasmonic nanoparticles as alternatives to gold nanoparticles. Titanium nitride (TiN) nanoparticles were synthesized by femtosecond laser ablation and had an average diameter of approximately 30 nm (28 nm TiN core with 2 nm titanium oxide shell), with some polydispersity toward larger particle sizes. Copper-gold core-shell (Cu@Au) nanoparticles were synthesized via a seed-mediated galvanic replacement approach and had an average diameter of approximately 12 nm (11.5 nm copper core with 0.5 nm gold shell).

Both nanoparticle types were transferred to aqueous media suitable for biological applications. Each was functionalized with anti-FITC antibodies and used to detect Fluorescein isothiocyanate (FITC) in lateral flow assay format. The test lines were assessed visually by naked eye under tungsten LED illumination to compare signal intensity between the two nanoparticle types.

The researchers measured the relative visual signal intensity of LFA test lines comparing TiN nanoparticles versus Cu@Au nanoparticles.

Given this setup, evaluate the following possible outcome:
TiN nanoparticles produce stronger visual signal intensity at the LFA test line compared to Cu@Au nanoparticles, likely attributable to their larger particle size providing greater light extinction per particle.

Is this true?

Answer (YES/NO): YES